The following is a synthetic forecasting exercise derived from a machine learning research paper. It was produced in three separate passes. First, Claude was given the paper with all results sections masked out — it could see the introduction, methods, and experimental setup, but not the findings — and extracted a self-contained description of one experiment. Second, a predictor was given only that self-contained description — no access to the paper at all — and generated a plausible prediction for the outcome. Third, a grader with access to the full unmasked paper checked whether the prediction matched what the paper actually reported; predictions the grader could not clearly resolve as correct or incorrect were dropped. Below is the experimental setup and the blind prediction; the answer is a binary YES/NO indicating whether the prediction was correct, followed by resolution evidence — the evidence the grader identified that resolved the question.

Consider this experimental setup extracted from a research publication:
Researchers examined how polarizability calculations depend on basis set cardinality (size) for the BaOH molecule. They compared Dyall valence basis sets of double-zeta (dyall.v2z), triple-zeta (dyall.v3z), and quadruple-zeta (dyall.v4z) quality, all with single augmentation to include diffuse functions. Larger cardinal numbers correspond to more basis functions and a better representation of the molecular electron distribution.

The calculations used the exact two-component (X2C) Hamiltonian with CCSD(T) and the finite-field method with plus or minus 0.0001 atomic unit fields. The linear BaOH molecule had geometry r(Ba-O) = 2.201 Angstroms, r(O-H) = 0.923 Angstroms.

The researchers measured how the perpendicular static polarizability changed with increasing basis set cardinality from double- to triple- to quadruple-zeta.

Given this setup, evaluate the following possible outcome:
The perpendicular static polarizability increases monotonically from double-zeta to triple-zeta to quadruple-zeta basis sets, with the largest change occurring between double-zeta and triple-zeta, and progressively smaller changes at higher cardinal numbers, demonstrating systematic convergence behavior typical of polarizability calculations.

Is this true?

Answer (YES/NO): NO